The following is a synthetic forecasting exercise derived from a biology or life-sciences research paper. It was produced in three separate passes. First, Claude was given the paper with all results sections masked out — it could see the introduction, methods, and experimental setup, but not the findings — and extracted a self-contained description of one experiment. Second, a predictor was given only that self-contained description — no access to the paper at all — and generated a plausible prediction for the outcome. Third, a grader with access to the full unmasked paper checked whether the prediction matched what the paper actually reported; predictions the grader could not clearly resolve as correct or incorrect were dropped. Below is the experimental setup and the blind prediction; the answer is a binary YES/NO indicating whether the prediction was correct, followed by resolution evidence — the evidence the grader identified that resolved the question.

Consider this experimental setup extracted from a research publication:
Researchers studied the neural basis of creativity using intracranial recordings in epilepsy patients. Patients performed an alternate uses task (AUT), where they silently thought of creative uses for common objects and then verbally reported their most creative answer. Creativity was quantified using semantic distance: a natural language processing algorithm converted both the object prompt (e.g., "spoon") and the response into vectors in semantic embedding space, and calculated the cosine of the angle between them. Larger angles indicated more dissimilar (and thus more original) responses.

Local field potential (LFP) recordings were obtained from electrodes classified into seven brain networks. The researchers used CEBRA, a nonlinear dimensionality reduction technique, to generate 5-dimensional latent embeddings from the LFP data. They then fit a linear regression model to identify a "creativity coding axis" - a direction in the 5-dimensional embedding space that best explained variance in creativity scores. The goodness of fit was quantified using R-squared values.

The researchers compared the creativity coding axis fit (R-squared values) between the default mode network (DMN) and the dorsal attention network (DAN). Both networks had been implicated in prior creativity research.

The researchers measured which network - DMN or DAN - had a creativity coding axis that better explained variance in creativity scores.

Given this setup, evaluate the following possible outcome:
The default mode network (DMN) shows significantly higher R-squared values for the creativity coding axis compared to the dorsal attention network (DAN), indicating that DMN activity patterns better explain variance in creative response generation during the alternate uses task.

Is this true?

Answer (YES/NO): YES